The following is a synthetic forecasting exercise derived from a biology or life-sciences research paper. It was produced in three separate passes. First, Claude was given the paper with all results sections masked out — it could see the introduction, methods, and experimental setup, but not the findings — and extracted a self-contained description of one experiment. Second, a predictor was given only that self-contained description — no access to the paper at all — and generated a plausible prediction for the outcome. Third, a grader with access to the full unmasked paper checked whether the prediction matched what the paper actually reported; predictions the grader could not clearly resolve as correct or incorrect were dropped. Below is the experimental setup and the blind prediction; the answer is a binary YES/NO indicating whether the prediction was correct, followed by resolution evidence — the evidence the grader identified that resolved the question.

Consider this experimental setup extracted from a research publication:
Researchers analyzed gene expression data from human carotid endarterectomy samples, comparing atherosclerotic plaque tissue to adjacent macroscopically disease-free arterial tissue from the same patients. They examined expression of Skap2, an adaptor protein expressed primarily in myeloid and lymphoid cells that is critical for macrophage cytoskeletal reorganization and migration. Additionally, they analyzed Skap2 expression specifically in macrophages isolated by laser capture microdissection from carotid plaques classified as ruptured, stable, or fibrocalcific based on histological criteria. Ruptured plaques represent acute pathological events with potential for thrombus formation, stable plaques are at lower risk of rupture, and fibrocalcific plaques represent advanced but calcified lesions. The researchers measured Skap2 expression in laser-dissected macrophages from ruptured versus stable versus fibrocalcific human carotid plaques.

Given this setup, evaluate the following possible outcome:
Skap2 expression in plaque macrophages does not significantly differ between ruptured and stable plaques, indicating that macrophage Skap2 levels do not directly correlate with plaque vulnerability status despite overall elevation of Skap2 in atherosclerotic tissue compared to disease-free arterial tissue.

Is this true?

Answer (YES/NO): NO